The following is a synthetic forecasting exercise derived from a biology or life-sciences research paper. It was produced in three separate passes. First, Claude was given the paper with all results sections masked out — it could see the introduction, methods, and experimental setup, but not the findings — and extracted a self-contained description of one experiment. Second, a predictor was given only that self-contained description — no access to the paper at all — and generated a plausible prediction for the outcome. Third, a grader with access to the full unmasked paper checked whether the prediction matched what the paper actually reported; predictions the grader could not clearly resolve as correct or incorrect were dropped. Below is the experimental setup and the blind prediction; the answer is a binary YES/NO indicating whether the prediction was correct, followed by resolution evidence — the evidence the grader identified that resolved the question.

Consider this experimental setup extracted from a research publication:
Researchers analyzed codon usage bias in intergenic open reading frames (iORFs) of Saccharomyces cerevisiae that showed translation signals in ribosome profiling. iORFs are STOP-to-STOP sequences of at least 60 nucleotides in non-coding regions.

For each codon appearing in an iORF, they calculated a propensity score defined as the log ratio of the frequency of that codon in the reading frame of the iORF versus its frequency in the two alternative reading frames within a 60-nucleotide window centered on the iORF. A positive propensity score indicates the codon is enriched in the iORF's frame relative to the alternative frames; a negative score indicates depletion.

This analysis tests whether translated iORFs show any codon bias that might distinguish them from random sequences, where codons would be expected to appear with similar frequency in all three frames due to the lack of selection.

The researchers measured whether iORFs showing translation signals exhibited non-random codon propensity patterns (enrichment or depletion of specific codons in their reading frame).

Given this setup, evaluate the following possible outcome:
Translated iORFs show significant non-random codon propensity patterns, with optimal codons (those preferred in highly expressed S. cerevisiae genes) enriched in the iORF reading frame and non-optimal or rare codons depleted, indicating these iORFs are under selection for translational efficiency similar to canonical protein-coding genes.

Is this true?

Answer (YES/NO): NO